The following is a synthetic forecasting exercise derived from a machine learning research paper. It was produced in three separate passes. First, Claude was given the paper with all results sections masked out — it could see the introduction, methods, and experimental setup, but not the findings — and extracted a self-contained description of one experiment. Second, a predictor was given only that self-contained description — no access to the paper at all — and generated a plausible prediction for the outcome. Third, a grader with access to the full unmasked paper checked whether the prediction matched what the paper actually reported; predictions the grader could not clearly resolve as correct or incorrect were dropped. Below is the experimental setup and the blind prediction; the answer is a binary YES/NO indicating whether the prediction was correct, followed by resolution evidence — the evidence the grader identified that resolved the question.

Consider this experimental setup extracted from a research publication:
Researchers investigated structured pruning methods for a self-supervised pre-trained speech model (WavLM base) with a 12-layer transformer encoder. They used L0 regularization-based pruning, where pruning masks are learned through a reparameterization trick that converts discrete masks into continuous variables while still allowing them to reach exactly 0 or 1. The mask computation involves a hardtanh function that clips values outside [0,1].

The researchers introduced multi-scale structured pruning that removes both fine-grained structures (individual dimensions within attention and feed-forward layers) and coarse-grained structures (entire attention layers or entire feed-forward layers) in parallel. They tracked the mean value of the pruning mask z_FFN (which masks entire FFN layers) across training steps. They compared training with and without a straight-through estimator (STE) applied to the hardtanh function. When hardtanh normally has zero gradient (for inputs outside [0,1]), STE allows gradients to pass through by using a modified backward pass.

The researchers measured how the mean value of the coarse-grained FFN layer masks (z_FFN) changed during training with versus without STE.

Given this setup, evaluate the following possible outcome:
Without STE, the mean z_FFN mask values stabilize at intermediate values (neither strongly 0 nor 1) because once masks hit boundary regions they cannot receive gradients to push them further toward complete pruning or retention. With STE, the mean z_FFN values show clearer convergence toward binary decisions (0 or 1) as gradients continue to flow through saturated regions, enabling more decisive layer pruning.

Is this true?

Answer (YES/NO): NO